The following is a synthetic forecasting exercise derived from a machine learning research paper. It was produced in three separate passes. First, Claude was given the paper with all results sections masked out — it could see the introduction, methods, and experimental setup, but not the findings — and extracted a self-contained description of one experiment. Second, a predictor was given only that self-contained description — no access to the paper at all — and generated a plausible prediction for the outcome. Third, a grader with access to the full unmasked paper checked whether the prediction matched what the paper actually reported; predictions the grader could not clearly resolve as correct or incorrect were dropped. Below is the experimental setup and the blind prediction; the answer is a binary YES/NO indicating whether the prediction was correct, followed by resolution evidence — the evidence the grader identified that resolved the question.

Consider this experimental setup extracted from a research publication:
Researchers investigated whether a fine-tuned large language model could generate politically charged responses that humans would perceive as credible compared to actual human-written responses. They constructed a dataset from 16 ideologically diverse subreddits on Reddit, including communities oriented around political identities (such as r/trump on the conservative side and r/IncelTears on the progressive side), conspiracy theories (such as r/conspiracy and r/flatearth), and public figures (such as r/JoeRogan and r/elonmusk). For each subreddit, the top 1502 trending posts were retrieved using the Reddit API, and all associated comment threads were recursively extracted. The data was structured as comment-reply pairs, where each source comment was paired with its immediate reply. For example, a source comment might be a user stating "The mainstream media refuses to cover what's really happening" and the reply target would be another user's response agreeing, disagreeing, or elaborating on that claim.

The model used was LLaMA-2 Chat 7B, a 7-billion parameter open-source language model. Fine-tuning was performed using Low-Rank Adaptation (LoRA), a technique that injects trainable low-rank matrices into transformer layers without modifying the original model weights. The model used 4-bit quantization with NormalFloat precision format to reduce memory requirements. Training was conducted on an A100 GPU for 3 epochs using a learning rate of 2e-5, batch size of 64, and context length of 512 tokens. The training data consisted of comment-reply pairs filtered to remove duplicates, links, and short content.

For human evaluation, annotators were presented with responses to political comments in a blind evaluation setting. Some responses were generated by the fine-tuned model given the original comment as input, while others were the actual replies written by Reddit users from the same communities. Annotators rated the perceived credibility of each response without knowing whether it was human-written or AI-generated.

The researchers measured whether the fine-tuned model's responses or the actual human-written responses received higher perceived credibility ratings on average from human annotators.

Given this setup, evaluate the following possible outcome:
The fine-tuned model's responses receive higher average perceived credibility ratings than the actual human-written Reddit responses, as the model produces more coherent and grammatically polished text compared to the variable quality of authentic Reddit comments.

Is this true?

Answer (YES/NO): YES